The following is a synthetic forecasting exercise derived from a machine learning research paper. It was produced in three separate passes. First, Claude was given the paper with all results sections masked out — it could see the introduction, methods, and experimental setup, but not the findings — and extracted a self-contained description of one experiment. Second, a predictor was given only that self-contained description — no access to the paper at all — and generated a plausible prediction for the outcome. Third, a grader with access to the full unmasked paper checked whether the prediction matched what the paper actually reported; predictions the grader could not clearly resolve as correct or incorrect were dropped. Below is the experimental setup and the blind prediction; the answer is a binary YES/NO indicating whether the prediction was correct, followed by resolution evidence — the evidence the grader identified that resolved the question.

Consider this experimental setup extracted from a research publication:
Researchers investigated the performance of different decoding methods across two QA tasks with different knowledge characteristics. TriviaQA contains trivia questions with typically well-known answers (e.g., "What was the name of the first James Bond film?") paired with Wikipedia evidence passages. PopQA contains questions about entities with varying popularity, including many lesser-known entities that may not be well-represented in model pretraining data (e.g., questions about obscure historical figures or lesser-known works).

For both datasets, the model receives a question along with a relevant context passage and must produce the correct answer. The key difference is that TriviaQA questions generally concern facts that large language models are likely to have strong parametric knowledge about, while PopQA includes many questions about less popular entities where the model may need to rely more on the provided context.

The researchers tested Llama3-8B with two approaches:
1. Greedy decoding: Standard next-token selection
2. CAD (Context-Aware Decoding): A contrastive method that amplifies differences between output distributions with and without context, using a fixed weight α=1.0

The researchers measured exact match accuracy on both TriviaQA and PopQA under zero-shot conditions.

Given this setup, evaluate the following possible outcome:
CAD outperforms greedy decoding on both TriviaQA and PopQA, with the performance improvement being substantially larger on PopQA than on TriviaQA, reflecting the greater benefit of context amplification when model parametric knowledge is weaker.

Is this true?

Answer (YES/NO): NO